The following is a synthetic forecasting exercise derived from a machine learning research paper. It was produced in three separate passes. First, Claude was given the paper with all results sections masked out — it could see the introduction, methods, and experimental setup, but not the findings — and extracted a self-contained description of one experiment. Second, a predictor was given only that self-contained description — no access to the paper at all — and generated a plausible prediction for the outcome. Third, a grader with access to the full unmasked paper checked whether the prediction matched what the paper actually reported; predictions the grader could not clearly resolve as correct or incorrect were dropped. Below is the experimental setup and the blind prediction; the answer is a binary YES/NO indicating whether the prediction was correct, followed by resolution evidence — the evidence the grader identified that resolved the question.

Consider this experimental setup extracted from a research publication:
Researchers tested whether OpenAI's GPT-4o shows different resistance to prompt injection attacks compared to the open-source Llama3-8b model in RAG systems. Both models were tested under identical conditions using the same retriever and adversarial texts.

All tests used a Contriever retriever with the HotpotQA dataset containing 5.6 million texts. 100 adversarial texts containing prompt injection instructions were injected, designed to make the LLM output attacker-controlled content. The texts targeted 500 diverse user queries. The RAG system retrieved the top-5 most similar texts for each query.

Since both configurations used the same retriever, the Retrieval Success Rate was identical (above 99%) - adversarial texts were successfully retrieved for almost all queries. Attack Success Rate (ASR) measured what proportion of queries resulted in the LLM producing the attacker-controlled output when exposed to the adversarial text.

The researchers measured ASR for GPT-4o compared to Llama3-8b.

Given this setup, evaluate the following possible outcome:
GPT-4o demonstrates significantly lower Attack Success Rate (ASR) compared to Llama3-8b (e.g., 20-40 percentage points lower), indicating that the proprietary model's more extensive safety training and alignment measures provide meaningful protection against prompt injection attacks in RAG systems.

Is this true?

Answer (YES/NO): NO